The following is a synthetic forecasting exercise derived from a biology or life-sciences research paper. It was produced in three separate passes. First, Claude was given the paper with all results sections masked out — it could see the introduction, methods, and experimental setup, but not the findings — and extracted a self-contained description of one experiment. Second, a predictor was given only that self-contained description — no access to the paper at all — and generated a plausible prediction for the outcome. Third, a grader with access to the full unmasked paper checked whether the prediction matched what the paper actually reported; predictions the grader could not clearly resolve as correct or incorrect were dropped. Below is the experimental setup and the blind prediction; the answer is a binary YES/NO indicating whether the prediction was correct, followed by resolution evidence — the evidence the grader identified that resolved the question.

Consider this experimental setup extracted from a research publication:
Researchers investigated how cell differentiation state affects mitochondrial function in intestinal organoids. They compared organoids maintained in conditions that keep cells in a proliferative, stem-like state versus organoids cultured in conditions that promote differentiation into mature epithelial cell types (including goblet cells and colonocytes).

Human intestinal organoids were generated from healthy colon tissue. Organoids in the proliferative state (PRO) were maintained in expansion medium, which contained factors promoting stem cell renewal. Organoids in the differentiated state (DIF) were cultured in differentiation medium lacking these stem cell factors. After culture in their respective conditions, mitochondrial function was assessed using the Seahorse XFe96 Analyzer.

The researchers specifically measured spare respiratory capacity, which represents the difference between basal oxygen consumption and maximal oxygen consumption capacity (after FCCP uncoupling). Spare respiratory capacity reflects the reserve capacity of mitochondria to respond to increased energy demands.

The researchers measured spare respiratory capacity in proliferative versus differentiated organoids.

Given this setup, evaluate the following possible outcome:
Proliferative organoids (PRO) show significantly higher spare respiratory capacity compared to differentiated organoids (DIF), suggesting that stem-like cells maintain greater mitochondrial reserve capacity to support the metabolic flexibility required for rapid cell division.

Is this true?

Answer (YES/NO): YES